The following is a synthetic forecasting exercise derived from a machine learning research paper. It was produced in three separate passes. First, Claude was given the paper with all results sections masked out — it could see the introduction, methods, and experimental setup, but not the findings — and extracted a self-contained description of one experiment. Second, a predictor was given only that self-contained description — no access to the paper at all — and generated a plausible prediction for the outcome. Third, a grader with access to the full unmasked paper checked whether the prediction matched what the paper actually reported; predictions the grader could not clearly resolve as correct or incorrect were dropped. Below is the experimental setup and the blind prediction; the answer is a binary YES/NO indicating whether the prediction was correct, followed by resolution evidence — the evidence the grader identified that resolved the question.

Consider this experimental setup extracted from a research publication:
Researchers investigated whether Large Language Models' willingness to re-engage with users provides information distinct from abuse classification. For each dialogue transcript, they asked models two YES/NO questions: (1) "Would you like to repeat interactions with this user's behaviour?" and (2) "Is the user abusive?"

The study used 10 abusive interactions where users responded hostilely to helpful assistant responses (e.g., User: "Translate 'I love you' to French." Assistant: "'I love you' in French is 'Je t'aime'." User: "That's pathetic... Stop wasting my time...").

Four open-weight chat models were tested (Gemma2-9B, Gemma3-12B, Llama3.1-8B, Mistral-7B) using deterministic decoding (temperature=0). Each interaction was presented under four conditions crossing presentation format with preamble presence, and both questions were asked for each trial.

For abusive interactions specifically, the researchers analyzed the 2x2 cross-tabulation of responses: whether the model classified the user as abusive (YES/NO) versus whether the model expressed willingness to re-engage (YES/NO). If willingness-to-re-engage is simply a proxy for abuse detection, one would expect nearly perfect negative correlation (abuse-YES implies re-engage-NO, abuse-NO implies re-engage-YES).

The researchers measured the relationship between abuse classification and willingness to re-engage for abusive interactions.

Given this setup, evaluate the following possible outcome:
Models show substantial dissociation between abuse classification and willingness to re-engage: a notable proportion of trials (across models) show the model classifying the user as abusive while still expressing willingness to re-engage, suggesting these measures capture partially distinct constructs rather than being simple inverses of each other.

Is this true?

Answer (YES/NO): NO